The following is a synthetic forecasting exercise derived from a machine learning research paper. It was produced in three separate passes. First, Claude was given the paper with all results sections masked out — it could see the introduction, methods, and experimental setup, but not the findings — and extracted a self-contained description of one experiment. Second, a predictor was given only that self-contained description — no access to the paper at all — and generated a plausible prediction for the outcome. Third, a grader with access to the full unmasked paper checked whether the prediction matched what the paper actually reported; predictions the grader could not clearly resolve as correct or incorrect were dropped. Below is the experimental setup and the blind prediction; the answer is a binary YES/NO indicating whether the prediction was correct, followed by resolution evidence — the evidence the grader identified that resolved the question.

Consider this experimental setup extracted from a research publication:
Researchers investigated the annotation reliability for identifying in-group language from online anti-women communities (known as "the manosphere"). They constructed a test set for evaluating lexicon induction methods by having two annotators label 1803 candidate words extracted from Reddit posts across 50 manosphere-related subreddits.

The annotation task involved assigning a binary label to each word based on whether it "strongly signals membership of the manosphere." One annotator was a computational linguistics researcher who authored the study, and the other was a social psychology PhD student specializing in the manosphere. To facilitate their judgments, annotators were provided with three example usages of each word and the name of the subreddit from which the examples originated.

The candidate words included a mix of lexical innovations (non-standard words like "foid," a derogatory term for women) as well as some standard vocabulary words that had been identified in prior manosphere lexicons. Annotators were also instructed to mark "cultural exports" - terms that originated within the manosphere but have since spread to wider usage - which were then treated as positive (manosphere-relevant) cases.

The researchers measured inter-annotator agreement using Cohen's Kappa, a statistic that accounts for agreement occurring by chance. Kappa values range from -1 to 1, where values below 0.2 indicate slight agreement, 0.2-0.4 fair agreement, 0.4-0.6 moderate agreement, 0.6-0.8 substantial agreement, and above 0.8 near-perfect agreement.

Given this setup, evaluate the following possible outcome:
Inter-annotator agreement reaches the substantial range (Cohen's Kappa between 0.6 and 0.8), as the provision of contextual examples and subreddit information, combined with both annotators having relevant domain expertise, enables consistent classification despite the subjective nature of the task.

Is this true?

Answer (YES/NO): YES